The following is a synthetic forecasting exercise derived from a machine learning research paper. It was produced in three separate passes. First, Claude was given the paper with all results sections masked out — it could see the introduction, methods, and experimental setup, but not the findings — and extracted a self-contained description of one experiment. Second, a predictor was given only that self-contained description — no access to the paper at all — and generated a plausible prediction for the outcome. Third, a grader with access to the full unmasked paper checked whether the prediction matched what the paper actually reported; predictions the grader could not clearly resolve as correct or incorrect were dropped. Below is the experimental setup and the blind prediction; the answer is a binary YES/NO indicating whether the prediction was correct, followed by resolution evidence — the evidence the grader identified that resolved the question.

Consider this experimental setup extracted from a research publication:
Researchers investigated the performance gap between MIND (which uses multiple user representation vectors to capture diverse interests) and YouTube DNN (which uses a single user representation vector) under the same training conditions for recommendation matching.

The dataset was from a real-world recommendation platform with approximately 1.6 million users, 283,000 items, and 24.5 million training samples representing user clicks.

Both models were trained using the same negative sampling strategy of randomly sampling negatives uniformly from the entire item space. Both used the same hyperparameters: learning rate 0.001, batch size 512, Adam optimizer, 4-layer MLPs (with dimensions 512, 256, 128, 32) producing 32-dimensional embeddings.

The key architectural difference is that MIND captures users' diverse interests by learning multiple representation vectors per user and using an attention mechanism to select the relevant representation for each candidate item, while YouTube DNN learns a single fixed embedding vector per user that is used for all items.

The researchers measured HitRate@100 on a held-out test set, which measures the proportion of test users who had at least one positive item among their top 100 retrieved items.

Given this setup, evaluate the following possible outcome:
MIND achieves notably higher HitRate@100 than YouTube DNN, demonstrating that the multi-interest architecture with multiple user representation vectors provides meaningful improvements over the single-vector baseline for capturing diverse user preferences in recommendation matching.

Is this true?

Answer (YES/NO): YES